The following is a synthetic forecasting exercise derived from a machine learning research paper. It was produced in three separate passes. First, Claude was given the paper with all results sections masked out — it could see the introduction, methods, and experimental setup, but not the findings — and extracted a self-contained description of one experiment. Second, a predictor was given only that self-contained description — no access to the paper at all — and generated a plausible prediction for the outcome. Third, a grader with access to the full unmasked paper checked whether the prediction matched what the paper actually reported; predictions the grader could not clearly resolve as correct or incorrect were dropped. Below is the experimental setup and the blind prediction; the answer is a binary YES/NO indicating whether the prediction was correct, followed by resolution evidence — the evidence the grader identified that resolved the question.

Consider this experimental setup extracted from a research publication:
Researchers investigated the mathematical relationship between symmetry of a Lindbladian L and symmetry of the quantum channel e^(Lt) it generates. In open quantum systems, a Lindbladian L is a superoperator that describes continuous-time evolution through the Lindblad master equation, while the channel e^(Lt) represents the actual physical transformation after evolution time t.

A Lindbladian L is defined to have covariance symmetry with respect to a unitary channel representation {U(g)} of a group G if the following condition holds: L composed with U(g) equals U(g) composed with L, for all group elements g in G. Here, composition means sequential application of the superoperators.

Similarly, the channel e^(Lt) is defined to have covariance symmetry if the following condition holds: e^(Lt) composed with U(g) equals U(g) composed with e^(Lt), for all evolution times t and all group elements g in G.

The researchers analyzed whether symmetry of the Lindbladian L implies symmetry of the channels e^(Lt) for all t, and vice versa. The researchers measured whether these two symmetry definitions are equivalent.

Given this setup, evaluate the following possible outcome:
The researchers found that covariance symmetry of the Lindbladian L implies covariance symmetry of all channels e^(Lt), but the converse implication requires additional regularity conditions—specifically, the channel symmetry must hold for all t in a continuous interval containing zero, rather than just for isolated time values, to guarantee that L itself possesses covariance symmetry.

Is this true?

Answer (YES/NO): NO